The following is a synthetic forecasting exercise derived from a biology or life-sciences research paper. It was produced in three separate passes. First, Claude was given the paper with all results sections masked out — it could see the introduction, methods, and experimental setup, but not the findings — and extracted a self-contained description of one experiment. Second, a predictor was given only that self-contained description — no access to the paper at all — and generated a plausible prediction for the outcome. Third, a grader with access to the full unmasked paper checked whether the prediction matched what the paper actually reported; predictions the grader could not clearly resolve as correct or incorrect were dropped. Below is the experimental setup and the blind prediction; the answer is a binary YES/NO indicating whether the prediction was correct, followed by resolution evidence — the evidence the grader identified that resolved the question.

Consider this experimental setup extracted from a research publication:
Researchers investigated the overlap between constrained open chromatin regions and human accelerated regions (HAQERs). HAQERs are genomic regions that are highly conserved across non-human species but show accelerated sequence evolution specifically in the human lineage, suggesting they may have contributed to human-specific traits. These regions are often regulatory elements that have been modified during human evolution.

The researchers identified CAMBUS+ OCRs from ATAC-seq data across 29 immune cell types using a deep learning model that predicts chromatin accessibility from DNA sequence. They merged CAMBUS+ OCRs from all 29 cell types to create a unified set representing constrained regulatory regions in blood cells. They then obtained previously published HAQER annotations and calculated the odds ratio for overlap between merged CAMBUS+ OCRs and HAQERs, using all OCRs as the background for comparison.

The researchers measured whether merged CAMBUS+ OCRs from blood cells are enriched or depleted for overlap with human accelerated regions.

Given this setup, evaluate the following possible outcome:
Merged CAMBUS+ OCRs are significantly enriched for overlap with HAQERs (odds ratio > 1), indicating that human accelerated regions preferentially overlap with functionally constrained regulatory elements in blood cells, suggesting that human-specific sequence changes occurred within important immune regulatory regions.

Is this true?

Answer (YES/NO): YES